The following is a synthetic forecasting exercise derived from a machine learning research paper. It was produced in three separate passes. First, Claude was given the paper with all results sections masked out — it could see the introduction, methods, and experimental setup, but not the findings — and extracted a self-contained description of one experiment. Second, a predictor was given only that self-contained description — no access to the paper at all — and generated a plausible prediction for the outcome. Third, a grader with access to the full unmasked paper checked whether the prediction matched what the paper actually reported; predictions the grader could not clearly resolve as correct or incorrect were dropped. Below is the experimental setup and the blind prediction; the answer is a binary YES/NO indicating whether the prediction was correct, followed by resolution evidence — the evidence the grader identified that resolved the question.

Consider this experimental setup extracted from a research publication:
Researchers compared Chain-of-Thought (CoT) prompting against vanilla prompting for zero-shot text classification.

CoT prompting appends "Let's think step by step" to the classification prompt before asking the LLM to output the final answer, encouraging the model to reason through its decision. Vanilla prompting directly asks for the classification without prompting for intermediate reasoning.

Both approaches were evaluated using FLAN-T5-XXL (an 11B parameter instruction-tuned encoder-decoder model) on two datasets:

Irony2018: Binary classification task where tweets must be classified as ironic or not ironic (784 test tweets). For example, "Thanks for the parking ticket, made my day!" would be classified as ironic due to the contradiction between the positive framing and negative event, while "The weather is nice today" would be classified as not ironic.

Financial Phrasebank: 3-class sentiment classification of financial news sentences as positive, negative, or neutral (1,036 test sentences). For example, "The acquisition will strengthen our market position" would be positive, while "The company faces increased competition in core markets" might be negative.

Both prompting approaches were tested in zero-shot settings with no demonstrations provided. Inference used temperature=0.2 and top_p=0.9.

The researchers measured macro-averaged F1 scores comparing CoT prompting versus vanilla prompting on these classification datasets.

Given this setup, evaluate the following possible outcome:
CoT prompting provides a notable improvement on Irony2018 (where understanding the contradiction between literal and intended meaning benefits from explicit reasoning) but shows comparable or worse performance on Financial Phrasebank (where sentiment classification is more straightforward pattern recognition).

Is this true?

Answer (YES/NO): NO